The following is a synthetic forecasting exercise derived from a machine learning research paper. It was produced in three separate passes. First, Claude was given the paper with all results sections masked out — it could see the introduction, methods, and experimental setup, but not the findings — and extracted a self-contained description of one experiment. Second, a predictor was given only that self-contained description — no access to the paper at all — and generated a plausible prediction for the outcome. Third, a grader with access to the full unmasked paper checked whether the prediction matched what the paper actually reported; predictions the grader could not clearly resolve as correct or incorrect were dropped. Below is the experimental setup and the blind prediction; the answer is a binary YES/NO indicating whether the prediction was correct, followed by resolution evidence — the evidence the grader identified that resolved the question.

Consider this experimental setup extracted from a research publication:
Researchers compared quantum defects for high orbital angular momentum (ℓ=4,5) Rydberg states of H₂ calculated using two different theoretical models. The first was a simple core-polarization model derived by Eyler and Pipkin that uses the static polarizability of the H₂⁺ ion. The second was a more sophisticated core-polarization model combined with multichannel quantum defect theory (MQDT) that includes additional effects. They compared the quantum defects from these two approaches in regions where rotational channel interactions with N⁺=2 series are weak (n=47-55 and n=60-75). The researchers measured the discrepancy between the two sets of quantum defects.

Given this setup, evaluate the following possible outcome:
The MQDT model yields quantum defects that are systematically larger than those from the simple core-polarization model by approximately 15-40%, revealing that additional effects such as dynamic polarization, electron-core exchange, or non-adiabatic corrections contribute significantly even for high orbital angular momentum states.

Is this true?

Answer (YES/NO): NO